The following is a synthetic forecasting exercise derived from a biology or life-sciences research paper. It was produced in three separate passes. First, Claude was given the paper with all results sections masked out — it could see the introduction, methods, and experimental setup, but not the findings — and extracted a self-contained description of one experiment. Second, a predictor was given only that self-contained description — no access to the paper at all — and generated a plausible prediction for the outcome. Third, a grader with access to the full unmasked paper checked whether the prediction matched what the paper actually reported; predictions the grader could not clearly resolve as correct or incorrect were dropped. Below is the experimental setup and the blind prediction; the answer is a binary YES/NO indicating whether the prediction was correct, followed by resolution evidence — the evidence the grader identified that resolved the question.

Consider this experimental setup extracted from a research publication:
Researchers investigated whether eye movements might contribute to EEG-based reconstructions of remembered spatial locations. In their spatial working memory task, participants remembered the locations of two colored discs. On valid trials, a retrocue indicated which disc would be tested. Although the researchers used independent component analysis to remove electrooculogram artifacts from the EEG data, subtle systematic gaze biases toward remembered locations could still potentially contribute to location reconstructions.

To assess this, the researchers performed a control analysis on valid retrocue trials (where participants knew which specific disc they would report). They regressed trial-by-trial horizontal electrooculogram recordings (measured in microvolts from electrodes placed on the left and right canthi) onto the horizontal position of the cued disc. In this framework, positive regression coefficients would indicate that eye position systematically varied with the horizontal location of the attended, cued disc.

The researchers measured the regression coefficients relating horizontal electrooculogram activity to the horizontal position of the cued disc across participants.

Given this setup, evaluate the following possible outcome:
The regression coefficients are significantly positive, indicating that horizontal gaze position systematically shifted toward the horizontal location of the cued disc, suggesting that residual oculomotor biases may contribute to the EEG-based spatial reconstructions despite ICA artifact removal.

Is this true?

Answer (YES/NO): NO